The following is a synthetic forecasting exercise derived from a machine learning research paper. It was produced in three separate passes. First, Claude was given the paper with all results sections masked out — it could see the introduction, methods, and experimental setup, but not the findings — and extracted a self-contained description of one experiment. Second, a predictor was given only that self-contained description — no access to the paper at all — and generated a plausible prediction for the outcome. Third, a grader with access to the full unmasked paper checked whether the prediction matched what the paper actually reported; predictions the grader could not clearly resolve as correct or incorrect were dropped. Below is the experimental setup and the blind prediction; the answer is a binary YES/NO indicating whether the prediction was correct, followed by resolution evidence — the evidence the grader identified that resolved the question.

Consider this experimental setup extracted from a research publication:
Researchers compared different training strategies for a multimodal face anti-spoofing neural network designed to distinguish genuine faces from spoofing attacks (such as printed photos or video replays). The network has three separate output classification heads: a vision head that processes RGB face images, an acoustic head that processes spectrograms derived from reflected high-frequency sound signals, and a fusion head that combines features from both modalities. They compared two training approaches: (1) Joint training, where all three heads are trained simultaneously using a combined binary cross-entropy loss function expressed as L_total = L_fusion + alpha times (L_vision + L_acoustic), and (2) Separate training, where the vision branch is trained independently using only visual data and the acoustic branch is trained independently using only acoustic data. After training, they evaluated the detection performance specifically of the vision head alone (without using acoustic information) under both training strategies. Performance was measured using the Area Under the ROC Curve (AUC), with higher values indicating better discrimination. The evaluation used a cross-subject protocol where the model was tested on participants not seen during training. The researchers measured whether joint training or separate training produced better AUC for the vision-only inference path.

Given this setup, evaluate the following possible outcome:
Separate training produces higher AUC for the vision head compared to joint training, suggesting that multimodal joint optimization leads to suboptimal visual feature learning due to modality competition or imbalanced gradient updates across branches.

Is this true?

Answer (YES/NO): NO